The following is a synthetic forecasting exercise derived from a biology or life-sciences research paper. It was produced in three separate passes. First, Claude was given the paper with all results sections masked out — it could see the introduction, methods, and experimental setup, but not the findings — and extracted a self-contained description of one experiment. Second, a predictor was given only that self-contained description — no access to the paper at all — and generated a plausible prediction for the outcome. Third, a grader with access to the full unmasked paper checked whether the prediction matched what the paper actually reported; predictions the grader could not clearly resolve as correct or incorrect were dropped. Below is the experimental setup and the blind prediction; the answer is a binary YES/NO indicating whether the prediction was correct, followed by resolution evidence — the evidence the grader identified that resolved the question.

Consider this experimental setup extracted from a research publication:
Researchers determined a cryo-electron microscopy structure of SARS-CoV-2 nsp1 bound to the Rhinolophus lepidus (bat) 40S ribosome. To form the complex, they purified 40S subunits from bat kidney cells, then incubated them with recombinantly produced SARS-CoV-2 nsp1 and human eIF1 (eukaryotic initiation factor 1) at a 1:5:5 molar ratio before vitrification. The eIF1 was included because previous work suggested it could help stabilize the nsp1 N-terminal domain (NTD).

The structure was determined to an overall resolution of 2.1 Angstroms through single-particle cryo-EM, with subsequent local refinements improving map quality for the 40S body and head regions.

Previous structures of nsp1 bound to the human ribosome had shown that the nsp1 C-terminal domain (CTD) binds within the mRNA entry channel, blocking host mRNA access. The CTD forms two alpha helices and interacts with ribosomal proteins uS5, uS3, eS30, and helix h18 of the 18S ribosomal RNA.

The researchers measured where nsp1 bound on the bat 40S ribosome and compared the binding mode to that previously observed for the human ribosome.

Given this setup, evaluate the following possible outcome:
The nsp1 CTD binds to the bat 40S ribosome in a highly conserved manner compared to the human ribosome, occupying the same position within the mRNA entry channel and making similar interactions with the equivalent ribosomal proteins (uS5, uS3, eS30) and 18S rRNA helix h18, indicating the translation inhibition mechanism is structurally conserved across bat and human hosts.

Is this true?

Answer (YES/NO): YES